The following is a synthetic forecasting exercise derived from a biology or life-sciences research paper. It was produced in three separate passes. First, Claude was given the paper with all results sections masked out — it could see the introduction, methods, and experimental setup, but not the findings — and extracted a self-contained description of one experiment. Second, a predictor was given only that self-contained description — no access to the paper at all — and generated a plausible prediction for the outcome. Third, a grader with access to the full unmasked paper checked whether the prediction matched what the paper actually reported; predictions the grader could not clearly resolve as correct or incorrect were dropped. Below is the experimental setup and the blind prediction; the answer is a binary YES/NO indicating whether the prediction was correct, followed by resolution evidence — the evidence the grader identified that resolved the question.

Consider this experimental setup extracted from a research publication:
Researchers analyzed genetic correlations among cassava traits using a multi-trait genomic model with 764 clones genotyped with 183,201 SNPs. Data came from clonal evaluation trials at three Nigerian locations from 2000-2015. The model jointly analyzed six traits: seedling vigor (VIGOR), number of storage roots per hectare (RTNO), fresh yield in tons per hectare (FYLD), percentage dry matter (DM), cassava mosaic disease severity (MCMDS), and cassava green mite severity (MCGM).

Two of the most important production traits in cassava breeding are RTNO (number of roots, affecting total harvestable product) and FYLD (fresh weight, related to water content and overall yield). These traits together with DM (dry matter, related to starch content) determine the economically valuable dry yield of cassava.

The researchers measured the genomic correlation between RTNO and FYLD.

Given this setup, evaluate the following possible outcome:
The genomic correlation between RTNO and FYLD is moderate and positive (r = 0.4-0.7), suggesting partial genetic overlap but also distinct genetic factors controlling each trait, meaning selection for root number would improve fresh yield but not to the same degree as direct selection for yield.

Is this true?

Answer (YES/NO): YES